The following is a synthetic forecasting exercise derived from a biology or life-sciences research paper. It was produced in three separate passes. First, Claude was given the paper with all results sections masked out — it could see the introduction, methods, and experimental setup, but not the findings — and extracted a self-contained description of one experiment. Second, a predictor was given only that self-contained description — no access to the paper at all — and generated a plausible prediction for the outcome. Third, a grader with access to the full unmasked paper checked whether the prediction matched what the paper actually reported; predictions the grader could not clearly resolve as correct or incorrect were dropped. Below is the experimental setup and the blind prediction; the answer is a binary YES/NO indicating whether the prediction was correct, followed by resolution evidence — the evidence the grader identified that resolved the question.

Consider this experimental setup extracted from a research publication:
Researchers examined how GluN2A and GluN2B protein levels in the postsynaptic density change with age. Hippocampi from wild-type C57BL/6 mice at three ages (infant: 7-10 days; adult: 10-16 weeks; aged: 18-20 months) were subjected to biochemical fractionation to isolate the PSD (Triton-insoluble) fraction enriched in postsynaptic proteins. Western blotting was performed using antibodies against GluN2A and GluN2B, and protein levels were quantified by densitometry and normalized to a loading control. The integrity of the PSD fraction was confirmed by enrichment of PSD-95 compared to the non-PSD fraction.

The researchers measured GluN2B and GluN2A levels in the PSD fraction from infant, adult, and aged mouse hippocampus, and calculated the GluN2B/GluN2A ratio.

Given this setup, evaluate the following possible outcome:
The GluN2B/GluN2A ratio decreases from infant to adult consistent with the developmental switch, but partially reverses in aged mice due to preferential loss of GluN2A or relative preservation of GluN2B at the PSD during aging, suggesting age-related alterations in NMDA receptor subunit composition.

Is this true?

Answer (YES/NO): NO